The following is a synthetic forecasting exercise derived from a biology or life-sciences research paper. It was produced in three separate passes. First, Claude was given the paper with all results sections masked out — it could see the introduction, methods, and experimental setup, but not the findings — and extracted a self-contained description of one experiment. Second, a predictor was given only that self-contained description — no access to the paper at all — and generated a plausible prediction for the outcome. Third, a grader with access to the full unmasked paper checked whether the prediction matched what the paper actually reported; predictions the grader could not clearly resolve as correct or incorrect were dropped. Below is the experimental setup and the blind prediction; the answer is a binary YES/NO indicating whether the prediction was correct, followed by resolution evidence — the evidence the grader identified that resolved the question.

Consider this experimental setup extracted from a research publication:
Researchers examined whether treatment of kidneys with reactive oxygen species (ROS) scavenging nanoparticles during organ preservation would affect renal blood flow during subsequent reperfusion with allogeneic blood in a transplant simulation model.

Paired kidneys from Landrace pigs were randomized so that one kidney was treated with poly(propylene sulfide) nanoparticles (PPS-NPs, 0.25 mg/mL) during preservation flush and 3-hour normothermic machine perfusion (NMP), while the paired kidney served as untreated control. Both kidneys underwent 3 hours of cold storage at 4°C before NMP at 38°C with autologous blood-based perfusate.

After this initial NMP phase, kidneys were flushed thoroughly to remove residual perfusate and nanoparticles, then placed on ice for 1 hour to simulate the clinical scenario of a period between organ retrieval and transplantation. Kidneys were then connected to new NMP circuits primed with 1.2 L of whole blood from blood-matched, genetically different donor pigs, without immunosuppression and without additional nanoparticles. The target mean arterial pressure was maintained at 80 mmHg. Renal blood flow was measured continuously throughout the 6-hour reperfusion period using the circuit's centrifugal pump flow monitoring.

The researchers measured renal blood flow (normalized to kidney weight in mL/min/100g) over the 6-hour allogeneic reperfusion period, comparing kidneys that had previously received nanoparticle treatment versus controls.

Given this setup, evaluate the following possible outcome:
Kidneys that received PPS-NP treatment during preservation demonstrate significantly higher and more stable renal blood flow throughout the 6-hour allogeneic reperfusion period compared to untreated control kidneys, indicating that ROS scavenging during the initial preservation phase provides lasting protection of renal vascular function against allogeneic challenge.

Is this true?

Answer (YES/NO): NO